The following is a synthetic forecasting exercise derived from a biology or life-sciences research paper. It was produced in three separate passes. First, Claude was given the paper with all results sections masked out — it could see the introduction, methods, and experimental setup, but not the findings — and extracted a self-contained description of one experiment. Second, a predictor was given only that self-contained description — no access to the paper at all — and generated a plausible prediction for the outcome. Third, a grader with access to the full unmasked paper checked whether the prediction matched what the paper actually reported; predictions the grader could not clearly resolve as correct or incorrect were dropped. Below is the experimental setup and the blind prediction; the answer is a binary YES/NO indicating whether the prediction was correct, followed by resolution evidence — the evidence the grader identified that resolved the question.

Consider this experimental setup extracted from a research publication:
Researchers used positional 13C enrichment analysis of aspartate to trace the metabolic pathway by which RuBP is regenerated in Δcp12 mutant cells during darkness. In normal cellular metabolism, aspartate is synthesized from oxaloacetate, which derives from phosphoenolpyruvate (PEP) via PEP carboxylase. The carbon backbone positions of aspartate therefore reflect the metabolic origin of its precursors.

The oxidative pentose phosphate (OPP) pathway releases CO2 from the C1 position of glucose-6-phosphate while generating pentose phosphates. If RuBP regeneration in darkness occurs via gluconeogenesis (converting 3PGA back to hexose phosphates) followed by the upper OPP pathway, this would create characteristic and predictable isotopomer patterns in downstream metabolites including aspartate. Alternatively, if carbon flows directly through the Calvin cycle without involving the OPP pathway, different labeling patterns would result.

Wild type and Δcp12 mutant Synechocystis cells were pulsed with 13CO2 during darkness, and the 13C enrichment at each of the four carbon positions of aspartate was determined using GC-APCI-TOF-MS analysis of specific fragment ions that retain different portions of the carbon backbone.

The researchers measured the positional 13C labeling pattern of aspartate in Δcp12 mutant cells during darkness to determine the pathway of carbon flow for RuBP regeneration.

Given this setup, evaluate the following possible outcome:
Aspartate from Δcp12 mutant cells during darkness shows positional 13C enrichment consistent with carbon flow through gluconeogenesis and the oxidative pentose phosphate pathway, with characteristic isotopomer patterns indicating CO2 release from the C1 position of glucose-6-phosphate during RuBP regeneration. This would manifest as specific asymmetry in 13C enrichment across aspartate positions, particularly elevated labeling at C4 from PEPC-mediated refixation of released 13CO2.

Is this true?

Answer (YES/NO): NO